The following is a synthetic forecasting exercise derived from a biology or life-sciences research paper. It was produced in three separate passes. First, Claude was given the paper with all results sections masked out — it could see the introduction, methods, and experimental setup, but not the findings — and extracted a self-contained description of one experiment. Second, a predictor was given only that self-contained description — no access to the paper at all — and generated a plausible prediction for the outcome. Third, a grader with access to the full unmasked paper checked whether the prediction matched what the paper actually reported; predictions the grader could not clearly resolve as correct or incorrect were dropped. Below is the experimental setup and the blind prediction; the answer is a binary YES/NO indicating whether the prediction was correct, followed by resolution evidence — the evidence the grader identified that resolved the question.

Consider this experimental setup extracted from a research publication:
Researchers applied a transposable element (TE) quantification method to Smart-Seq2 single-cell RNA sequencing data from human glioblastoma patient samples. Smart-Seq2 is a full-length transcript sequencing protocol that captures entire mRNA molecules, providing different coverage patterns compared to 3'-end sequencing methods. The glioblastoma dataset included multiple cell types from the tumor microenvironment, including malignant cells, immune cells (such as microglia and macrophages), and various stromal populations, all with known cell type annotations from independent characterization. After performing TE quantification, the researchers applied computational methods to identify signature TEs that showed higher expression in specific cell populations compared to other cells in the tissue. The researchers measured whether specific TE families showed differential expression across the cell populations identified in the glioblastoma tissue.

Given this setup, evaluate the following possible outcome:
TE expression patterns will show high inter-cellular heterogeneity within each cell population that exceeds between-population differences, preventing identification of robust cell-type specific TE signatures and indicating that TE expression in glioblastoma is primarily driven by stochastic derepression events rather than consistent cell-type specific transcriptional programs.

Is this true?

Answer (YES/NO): NO